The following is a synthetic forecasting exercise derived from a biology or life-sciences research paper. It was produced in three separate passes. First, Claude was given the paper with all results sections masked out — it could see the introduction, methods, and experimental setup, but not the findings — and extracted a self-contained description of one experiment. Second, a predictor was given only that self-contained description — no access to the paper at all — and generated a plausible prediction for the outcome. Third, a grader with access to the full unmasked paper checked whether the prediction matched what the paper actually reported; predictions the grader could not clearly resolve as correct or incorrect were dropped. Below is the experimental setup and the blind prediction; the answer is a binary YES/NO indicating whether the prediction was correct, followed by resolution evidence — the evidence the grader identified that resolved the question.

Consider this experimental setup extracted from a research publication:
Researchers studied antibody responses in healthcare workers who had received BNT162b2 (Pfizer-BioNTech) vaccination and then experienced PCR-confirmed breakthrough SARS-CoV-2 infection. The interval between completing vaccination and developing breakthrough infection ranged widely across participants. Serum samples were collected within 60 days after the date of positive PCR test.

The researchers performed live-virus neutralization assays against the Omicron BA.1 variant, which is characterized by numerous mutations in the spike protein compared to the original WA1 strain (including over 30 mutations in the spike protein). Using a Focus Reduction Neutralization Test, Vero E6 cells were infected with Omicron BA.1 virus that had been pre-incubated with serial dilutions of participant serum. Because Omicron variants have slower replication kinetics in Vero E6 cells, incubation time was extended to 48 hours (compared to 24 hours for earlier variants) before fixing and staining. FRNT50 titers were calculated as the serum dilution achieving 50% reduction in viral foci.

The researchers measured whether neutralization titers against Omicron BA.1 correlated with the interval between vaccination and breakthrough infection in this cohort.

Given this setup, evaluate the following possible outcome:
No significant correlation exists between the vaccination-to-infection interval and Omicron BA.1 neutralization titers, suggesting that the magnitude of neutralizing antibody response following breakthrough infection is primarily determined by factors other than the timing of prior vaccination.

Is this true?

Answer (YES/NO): NO